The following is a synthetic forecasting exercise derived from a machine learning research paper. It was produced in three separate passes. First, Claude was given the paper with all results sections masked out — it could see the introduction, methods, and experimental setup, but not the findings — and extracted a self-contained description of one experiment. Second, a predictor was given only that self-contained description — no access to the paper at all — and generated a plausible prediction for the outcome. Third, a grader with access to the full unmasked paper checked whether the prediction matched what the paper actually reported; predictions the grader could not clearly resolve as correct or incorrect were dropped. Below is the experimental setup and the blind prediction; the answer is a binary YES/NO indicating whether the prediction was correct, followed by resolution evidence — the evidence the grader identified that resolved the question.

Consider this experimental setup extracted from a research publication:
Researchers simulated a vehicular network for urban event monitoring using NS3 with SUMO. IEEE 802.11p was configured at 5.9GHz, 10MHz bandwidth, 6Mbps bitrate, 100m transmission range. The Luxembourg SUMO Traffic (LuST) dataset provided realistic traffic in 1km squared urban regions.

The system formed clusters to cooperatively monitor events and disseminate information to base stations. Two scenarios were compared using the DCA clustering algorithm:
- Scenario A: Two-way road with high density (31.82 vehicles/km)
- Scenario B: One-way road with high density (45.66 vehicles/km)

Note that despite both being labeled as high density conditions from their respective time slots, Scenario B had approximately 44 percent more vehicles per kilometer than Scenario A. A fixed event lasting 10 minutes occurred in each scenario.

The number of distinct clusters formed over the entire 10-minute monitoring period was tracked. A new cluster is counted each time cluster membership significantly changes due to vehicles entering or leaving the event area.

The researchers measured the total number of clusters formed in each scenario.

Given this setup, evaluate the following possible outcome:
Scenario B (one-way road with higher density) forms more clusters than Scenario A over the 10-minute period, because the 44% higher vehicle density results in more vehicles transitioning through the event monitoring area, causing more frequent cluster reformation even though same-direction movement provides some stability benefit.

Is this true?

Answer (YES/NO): YES